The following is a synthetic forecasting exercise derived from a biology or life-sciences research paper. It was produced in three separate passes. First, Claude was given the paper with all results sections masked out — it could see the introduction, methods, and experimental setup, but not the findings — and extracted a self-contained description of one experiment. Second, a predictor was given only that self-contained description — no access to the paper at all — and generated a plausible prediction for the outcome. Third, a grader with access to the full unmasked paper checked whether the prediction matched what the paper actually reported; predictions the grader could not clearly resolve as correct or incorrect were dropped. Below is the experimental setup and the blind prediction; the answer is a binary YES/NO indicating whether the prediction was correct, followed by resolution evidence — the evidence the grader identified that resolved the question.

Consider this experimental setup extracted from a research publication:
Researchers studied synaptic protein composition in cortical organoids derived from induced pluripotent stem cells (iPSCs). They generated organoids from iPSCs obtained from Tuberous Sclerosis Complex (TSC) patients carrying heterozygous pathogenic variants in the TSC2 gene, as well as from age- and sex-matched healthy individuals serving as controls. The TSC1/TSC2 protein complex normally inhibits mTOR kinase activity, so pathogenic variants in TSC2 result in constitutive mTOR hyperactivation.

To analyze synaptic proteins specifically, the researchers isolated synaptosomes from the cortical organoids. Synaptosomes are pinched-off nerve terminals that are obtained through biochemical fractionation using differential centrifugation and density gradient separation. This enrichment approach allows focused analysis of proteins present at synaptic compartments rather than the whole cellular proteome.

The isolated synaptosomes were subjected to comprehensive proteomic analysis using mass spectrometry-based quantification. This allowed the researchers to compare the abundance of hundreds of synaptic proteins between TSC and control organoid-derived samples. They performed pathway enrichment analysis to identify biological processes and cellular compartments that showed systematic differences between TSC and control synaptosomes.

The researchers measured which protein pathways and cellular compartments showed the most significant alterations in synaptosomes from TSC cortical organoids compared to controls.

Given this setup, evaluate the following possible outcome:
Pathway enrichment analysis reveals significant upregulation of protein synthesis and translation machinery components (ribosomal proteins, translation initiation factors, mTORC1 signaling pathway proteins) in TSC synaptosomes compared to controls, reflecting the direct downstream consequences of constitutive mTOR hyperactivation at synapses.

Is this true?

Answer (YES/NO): NO